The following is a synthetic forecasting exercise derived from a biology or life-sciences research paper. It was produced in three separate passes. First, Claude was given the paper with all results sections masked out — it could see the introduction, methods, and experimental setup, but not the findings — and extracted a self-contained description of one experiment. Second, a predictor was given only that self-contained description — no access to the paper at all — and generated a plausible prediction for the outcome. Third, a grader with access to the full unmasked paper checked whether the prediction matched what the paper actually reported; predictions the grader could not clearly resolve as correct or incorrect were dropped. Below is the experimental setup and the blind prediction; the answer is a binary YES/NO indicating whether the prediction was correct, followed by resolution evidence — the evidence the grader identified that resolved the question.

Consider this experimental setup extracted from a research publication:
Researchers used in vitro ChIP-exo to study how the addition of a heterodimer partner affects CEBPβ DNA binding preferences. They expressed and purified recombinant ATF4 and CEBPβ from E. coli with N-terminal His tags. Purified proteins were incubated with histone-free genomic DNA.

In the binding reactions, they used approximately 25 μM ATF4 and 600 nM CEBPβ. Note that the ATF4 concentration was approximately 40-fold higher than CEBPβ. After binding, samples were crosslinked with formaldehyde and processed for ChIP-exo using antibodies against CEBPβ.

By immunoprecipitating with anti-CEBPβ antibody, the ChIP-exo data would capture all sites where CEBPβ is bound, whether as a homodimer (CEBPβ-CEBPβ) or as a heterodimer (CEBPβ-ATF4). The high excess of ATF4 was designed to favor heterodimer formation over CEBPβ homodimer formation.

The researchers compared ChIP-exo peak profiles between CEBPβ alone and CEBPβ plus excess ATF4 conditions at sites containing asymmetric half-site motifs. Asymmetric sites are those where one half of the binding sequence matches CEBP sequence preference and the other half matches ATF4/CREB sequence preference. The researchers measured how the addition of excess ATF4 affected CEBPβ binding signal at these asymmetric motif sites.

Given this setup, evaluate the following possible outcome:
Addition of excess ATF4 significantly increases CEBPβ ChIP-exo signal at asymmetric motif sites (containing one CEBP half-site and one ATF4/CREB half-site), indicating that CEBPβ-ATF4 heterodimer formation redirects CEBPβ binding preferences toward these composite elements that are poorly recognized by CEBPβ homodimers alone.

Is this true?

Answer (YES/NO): YES